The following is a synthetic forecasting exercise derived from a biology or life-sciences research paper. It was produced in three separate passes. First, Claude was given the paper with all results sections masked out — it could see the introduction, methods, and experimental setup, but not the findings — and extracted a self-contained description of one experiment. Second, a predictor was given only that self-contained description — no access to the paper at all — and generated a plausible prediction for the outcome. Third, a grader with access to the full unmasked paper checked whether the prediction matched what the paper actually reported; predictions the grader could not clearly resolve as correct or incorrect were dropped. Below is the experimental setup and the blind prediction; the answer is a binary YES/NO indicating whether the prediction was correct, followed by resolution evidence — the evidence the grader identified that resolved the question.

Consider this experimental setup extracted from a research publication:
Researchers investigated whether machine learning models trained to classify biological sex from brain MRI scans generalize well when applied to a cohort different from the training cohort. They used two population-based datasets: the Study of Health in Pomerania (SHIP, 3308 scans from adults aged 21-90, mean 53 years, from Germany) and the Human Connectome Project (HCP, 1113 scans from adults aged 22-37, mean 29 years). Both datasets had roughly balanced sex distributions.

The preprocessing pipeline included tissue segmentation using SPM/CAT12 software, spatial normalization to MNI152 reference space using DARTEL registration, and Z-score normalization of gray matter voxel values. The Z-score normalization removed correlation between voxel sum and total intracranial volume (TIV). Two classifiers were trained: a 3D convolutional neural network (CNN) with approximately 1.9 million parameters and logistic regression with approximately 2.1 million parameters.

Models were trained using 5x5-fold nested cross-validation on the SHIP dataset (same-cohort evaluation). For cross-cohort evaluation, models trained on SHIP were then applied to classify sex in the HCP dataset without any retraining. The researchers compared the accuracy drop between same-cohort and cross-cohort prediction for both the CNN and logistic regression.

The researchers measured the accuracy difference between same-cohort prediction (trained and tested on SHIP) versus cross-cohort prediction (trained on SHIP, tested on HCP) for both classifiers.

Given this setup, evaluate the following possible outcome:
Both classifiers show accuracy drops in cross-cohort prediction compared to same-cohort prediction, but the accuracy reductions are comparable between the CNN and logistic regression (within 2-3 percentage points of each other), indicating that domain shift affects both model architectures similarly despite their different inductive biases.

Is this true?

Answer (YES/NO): NO